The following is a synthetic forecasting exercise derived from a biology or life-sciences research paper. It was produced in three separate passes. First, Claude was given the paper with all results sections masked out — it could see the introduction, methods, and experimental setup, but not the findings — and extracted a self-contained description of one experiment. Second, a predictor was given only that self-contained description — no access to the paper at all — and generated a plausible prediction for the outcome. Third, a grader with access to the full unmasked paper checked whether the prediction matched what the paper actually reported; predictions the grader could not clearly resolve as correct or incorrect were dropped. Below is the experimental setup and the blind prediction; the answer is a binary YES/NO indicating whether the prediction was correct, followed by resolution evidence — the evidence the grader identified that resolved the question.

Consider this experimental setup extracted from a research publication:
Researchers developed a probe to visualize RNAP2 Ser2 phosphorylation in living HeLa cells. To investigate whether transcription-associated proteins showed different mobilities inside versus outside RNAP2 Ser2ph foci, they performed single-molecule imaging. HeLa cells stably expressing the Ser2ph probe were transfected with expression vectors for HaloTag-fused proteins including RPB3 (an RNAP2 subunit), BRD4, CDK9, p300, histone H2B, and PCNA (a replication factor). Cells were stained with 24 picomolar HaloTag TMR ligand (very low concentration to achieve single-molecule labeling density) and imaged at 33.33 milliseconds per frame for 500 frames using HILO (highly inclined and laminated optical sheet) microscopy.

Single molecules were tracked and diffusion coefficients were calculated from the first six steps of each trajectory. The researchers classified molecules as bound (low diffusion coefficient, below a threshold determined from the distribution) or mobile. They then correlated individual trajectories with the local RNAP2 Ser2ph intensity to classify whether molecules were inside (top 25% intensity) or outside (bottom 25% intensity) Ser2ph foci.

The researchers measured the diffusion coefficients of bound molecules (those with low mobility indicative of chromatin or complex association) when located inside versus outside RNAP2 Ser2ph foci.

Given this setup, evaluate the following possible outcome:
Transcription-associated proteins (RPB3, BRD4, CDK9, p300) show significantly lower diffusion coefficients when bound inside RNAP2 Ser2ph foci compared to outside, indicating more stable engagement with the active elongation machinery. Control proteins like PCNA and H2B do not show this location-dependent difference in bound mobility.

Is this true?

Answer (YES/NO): NO